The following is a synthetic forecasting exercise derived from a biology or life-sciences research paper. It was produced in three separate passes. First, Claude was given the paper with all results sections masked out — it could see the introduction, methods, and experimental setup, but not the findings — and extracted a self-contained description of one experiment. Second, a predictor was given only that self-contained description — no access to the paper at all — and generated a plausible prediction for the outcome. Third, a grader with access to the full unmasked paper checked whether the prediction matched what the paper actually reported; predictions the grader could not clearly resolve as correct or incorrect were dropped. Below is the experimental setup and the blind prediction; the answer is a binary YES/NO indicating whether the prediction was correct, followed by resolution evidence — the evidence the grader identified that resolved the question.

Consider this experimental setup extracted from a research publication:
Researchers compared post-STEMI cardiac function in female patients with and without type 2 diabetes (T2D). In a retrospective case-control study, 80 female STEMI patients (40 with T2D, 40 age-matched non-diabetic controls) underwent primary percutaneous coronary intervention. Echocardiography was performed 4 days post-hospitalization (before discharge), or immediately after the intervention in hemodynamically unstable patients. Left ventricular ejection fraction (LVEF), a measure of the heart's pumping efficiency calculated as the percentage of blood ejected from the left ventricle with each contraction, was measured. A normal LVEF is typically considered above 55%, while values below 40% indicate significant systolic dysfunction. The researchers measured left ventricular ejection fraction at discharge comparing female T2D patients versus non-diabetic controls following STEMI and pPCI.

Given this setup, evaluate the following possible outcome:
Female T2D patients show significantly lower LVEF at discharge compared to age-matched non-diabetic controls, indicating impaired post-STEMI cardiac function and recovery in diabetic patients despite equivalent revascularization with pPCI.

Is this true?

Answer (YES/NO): YES